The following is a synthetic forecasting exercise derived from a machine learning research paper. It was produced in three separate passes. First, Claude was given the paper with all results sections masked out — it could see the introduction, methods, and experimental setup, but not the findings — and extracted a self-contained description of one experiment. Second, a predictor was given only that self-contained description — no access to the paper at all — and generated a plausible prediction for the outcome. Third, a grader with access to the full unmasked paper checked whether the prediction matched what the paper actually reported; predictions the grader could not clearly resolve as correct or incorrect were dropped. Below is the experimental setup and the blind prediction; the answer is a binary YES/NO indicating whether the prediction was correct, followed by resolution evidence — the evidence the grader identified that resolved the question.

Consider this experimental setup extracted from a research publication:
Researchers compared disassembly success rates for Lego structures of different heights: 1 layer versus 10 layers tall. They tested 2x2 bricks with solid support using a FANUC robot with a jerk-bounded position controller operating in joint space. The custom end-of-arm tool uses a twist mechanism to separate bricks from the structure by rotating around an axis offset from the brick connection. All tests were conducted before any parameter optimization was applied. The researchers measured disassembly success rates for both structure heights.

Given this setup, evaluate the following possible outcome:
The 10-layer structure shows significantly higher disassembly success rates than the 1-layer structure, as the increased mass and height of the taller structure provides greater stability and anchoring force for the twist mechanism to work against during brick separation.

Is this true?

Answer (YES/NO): NO